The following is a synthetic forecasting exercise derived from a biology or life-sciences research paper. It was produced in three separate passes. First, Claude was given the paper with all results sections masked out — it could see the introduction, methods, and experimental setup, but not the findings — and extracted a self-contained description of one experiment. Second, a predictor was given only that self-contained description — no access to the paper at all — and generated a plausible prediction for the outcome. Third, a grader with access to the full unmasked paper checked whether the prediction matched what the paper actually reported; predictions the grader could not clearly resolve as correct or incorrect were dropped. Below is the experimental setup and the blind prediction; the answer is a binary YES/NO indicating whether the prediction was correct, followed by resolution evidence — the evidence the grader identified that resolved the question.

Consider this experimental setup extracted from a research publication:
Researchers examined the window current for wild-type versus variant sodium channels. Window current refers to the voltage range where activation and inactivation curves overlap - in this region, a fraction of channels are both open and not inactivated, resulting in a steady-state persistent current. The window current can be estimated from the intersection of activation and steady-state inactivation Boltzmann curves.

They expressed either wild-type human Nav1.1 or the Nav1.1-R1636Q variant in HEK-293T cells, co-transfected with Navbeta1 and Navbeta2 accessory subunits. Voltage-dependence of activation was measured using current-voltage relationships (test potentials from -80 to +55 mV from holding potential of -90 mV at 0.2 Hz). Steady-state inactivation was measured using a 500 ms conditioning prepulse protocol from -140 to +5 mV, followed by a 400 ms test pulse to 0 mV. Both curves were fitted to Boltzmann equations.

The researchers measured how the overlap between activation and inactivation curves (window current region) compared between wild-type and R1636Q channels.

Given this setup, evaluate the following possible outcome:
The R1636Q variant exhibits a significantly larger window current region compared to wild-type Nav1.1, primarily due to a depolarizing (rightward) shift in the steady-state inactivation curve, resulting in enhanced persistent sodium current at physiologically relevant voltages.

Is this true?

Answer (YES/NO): NO